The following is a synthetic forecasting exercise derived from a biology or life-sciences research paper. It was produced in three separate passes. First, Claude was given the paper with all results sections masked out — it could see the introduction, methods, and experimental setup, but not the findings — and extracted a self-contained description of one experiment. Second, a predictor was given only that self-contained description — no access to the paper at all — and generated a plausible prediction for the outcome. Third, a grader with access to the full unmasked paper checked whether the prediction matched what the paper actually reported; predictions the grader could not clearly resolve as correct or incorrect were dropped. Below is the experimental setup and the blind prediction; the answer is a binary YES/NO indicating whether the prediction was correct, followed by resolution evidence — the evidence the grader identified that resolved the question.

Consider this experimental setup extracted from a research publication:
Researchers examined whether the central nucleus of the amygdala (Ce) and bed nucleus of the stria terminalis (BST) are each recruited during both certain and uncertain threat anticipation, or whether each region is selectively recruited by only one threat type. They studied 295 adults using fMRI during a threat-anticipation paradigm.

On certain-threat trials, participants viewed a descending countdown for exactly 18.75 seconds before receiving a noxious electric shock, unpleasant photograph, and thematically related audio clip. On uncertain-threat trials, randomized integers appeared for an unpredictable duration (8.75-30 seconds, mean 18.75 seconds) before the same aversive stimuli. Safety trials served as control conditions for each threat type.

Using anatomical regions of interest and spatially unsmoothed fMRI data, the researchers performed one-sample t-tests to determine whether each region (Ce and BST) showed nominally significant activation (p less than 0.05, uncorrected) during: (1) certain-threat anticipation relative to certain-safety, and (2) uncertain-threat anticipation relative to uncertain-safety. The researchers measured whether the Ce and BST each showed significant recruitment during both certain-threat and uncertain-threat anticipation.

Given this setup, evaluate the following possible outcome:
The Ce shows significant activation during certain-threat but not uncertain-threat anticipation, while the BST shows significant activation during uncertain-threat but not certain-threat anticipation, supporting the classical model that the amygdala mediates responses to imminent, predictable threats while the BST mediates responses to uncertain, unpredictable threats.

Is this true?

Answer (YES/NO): NO